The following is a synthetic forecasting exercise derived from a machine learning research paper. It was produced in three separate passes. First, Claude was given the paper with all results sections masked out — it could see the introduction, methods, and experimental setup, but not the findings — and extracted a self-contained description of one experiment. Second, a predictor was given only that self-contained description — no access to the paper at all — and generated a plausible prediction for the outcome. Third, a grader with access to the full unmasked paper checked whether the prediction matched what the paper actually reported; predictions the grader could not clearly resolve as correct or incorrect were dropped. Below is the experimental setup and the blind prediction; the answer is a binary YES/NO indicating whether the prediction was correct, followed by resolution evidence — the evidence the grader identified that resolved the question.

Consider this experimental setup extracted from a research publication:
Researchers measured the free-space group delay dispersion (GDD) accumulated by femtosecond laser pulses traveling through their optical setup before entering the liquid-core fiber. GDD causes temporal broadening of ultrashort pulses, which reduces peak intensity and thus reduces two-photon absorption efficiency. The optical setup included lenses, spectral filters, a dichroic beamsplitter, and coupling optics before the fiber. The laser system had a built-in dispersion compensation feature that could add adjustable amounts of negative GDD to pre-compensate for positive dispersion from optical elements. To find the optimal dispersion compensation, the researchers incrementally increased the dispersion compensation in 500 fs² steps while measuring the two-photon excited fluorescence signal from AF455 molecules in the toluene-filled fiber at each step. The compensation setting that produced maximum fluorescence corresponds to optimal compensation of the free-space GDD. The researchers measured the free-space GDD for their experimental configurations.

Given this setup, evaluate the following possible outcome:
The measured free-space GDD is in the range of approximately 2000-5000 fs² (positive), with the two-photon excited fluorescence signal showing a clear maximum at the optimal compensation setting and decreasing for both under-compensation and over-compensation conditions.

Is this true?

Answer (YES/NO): YES